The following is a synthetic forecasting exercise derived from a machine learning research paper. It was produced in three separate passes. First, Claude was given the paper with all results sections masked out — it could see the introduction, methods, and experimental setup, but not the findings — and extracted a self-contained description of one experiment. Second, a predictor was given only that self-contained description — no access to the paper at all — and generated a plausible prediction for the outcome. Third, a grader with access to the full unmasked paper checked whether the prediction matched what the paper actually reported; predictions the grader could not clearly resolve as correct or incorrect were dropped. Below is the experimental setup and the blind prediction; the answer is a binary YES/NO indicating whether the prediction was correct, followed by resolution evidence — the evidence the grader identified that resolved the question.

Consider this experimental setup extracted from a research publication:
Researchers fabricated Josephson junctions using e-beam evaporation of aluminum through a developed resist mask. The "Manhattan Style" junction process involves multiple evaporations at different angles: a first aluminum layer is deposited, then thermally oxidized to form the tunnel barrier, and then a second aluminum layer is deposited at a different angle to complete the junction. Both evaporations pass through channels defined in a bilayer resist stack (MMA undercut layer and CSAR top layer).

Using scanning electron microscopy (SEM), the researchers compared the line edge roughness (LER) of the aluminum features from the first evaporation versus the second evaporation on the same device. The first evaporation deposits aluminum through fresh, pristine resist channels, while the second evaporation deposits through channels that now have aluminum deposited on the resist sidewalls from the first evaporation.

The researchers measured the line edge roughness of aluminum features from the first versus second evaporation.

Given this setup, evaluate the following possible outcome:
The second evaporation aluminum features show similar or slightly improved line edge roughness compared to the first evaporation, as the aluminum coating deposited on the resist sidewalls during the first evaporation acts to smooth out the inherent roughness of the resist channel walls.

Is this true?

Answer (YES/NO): NO